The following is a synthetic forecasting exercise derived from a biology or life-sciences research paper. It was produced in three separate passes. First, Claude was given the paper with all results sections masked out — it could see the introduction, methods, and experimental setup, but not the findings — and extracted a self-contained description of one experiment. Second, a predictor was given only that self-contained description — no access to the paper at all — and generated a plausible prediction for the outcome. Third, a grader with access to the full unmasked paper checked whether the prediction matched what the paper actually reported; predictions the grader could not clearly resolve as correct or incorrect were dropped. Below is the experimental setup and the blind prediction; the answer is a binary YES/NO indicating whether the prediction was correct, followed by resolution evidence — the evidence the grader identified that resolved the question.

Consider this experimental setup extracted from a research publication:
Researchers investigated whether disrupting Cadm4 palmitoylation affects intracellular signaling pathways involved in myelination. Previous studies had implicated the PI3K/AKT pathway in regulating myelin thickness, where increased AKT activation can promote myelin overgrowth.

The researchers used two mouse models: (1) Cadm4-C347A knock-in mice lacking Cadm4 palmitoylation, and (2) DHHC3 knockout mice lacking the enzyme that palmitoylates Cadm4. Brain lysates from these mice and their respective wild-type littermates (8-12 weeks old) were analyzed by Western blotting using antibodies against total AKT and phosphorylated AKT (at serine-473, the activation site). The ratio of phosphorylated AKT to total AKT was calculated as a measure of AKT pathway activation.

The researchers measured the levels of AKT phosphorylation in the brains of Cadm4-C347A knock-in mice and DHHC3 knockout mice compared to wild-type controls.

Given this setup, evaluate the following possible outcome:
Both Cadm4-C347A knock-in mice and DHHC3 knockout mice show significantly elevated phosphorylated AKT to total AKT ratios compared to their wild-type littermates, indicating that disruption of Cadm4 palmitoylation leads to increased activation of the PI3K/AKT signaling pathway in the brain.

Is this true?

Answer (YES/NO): YES